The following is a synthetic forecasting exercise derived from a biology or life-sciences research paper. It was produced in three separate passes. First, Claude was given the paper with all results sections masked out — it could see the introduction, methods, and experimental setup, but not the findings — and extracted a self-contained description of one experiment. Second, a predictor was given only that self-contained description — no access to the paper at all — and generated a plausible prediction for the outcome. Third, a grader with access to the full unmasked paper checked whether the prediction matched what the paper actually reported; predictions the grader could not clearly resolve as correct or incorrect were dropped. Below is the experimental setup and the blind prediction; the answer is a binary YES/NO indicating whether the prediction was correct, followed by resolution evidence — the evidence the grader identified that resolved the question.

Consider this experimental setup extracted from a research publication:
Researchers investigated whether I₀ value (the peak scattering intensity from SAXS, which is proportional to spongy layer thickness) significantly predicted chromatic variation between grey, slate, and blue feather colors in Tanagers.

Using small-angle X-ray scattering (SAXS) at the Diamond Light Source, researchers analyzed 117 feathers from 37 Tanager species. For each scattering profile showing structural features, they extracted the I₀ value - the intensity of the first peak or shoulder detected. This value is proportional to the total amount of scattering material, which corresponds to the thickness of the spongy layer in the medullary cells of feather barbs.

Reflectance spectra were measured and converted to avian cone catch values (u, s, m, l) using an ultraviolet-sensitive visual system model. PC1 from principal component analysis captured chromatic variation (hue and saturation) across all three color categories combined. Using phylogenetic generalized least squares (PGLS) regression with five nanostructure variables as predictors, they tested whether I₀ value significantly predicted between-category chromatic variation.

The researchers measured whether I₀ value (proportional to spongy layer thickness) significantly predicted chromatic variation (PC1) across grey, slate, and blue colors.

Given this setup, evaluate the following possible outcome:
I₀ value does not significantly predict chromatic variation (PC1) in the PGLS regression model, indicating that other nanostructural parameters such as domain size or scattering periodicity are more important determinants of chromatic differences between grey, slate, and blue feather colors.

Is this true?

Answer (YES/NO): NO